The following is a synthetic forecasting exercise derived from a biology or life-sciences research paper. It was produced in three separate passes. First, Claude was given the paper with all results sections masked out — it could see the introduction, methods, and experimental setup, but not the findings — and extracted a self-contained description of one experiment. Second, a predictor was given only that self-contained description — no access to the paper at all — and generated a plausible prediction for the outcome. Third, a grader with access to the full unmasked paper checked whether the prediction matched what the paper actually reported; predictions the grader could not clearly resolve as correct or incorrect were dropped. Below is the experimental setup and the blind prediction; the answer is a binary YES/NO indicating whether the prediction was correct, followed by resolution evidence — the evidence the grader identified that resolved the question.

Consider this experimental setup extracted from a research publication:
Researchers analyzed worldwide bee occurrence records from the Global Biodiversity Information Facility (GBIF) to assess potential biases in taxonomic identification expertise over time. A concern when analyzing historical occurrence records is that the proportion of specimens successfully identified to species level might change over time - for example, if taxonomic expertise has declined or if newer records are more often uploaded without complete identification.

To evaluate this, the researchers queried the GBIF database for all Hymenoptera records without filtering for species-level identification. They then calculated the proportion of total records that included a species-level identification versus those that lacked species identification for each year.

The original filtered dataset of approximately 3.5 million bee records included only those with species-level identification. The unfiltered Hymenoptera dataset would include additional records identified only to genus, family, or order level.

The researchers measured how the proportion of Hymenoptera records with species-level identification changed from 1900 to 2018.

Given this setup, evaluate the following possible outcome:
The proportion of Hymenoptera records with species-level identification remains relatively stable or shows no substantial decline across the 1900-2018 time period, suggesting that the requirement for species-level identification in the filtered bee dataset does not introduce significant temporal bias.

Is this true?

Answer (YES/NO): NO